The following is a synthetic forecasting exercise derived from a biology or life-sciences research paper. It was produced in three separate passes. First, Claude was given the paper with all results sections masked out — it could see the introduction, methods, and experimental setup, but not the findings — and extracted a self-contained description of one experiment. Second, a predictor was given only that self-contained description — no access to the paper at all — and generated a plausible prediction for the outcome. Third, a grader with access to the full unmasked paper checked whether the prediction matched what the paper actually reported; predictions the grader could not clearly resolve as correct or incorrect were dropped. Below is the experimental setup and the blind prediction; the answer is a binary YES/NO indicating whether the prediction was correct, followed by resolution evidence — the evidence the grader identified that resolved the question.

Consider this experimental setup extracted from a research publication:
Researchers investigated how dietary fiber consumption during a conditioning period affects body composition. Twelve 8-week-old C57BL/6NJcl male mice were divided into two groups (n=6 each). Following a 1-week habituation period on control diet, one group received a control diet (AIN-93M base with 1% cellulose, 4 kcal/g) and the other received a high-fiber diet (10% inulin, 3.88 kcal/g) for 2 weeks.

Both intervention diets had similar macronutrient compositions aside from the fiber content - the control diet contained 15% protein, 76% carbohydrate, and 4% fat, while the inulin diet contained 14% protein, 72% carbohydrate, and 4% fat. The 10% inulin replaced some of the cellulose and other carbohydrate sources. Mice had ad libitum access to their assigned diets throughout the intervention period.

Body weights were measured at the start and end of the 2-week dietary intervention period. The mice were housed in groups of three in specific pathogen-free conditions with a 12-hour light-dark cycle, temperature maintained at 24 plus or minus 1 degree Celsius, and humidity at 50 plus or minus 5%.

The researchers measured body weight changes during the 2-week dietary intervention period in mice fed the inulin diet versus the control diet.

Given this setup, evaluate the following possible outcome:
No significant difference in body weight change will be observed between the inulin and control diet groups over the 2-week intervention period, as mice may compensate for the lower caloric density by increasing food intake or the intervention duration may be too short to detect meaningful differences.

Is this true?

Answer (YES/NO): YES